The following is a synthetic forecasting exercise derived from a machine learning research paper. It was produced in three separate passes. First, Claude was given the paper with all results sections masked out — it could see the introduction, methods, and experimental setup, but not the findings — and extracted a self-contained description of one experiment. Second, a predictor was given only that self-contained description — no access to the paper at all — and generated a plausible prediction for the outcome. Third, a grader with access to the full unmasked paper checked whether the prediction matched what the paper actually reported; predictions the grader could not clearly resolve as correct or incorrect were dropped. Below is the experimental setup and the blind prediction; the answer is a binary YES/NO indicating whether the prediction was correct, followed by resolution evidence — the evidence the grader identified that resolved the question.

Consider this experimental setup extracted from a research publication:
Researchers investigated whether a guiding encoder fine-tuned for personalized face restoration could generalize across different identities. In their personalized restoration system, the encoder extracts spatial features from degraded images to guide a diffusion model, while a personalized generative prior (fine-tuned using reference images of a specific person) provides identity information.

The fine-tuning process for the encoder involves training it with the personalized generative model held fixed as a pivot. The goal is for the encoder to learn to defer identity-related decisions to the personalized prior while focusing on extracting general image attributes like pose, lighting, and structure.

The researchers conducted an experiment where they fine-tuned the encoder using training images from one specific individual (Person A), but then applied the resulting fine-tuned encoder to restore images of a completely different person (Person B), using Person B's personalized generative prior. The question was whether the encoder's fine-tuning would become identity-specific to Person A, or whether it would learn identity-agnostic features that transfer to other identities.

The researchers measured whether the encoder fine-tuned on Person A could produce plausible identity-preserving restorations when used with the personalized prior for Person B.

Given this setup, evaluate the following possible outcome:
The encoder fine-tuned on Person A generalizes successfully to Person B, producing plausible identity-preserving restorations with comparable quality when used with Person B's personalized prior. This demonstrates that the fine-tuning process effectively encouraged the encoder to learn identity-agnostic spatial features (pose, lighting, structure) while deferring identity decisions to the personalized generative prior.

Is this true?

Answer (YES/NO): YES